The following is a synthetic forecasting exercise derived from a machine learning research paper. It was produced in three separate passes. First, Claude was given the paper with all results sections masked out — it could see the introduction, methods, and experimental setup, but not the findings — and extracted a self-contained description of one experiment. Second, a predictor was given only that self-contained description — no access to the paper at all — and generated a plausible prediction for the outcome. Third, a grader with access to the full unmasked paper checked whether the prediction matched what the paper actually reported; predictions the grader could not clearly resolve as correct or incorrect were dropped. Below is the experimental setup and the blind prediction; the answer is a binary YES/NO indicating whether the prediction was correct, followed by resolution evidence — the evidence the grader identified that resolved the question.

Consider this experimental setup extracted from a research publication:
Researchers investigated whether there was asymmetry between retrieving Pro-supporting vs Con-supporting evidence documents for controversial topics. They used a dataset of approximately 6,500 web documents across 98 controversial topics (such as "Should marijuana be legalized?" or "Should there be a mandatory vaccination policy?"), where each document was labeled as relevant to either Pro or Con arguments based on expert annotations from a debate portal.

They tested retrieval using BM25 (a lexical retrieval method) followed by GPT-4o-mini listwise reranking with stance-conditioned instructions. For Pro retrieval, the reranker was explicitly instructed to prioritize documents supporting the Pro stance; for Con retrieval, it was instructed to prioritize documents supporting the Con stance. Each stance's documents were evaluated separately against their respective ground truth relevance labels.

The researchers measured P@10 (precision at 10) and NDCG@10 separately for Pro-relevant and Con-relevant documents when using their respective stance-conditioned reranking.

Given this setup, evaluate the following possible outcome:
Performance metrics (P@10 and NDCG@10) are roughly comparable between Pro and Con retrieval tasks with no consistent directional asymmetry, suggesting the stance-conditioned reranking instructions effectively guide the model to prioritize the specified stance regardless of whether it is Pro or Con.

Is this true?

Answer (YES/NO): NO